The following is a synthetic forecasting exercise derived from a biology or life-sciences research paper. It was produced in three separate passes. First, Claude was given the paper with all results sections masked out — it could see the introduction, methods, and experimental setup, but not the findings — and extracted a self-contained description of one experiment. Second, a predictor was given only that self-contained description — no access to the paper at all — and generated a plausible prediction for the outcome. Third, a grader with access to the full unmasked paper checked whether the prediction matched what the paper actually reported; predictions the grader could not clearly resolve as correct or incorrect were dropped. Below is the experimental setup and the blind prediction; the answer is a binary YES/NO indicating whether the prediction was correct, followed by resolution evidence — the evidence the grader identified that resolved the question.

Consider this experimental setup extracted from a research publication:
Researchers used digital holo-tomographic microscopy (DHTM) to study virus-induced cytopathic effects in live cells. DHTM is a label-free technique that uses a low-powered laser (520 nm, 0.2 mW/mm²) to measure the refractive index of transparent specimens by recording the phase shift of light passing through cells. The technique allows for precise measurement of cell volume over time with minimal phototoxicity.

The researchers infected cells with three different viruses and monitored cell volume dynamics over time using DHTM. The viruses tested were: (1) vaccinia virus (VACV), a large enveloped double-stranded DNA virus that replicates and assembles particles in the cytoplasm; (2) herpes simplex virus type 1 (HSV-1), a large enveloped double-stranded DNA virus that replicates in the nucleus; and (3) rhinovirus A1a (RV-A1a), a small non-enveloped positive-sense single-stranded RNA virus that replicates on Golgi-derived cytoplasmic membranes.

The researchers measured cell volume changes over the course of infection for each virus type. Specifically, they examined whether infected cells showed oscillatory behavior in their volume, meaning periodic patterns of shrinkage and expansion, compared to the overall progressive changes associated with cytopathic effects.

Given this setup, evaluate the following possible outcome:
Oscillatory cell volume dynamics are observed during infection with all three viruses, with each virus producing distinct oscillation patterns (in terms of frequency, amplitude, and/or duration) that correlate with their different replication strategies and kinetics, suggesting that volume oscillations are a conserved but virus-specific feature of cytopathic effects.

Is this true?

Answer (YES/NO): NO